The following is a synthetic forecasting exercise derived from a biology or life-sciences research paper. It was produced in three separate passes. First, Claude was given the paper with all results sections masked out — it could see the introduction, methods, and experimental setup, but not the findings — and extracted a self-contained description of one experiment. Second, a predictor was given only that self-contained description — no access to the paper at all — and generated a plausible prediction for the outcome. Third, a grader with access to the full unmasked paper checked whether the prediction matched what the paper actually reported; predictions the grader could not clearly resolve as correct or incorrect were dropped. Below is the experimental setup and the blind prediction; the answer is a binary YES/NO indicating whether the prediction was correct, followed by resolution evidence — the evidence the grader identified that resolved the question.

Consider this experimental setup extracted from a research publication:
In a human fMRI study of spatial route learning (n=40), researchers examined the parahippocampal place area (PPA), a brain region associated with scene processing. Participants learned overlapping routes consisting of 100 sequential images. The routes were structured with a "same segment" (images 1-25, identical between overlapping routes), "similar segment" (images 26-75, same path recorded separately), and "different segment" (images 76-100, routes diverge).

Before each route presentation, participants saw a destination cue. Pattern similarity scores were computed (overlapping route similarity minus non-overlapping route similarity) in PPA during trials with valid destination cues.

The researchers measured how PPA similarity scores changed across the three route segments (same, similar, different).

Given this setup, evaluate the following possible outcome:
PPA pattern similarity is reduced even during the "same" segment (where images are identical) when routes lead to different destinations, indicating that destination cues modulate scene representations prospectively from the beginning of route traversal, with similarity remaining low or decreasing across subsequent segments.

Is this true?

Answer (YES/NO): NO